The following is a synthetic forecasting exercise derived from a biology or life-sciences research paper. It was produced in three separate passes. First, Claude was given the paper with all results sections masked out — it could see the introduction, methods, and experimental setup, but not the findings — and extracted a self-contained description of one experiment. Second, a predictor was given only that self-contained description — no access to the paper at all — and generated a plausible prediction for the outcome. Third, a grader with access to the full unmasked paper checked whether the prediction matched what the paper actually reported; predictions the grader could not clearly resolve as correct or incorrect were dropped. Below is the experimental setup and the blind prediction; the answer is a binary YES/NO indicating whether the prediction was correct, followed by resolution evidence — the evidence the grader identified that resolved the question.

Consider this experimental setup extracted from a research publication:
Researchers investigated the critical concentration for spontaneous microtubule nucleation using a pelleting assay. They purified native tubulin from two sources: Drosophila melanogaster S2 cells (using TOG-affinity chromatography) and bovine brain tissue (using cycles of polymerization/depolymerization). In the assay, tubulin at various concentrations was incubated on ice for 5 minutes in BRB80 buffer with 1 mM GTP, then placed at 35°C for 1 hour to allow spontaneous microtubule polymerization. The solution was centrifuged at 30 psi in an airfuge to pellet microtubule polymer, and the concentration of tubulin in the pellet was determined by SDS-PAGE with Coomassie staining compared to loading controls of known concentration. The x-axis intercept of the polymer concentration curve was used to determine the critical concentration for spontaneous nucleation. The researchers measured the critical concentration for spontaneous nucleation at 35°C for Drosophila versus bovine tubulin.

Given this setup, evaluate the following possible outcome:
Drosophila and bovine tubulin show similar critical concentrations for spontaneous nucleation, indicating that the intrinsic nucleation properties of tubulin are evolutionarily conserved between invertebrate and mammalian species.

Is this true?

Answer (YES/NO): NO